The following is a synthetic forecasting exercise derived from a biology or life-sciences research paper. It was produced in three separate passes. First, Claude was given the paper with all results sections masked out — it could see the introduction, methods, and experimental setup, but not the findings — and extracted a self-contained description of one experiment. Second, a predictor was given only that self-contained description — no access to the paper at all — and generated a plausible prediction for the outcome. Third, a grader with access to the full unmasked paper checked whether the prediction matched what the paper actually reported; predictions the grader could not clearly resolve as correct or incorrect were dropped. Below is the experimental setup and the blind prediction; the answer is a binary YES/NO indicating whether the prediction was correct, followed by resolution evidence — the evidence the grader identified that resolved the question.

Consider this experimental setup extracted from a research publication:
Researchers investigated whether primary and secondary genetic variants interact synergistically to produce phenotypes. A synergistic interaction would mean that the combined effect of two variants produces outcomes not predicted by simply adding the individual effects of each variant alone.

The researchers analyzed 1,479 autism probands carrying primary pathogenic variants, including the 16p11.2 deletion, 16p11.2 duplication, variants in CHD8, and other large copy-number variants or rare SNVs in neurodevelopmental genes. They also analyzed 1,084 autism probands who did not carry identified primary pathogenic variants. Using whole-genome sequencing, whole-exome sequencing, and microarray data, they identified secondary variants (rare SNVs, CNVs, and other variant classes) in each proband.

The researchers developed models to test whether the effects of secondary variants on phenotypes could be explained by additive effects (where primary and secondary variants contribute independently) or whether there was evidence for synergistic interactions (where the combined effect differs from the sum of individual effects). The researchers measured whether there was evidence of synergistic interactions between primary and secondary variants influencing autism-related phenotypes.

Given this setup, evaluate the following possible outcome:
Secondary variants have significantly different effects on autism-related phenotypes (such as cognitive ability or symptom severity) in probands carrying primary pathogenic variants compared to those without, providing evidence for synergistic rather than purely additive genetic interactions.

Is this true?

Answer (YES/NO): YES